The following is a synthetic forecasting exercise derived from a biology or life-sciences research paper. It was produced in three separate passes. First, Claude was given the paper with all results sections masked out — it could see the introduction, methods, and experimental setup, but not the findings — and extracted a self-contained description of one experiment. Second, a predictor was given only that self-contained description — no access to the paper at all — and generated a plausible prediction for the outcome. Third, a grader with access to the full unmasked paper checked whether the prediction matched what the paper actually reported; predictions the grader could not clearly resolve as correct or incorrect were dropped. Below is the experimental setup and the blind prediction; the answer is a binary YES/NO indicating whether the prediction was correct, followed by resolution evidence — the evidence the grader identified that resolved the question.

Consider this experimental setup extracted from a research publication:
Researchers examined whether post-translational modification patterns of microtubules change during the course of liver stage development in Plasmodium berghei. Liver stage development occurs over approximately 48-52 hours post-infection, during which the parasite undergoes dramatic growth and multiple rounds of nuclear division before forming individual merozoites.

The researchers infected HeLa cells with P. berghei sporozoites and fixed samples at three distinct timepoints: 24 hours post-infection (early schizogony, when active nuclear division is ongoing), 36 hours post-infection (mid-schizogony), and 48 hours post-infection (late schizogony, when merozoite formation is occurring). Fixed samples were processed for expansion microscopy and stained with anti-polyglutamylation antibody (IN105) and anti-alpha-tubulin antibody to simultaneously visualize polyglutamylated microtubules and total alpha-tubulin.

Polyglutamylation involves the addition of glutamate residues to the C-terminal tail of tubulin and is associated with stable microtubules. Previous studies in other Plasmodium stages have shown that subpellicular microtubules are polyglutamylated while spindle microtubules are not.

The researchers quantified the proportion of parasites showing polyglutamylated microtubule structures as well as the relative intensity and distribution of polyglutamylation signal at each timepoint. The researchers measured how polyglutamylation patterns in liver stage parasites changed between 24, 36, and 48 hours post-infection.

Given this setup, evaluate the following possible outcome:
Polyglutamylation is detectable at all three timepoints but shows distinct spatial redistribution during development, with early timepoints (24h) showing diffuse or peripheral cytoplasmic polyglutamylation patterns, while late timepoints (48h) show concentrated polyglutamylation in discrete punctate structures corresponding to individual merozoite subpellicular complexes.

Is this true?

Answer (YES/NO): NO